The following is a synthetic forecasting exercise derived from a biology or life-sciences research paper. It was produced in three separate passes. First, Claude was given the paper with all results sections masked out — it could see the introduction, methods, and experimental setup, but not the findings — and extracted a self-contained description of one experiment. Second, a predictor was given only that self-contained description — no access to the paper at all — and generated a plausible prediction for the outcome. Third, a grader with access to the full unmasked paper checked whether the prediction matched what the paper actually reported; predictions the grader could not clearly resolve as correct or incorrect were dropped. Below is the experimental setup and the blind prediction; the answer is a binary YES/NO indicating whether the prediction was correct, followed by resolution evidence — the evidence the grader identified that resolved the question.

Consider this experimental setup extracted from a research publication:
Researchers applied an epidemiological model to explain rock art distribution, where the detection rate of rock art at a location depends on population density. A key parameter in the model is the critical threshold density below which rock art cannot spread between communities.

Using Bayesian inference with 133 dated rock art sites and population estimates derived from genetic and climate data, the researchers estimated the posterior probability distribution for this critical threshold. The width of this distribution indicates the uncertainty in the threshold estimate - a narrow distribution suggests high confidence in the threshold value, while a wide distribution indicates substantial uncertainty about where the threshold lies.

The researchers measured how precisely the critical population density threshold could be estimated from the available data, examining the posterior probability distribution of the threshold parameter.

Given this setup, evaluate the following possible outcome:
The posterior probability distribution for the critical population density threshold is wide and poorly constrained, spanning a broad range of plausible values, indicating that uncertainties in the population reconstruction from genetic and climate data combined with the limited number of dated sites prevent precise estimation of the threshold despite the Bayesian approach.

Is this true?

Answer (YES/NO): NO